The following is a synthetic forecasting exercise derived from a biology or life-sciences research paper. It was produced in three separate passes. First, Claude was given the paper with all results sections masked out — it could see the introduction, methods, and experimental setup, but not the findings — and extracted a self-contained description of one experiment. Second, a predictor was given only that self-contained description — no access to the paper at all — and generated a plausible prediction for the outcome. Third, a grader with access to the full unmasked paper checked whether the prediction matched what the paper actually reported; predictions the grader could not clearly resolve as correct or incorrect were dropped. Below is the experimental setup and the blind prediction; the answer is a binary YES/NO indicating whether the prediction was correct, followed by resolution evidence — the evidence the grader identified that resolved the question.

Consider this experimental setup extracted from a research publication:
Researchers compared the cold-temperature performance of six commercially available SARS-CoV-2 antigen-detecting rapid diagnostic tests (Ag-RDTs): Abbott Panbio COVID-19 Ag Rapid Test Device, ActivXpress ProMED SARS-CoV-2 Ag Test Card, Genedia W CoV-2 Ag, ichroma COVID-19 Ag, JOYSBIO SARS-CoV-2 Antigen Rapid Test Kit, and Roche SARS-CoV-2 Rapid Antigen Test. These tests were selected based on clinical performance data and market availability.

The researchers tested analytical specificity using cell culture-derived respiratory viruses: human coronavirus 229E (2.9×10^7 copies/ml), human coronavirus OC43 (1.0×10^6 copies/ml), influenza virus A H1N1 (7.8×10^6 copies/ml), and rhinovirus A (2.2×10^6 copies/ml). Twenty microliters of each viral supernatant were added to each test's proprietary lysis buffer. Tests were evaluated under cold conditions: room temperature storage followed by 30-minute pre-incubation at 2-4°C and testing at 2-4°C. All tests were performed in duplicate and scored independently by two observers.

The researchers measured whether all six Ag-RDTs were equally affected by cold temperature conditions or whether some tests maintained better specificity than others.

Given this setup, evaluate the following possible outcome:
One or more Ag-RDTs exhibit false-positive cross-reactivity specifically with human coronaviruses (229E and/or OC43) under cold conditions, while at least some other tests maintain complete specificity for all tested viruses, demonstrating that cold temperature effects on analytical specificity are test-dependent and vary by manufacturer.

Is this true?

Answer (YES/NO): NO